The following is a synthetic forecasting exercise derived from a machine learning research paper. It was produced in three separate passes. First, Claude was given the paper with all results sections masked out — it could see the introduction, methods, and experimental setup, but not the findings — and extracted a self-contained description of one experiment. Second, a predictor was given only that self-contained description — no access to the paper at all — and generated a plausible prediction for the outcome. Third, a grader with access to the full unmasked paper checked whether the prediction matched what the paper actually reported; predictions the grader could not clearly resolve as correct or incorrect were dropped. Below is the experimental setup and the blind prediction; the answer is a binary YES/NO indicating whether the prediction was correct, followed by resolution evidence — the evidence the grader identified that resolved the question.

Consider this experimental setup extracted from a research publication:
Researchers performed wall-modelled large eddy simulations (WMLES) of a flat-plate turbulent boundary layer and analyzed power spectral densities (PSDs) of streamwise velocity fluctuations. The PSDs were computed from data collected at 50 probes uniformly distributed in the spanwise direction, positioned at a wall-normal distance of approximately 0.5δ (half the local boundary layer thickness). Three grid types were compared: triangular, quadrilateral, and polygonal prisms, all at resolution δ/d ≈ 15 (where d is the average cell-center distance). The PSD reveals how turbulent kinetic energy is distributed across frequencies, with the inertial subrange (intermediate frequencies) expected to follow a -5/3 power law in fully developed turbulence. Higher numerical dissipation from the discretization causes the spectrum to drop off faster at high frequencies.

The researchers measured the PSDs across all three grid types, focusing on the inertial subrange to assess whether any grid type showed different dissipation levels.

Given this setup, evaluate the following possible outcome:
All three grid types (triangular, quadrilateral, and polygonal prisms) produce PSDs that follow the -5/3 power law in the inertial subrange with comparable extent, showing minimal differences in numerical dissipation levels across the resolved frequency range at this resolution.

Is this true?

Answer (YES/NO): YES